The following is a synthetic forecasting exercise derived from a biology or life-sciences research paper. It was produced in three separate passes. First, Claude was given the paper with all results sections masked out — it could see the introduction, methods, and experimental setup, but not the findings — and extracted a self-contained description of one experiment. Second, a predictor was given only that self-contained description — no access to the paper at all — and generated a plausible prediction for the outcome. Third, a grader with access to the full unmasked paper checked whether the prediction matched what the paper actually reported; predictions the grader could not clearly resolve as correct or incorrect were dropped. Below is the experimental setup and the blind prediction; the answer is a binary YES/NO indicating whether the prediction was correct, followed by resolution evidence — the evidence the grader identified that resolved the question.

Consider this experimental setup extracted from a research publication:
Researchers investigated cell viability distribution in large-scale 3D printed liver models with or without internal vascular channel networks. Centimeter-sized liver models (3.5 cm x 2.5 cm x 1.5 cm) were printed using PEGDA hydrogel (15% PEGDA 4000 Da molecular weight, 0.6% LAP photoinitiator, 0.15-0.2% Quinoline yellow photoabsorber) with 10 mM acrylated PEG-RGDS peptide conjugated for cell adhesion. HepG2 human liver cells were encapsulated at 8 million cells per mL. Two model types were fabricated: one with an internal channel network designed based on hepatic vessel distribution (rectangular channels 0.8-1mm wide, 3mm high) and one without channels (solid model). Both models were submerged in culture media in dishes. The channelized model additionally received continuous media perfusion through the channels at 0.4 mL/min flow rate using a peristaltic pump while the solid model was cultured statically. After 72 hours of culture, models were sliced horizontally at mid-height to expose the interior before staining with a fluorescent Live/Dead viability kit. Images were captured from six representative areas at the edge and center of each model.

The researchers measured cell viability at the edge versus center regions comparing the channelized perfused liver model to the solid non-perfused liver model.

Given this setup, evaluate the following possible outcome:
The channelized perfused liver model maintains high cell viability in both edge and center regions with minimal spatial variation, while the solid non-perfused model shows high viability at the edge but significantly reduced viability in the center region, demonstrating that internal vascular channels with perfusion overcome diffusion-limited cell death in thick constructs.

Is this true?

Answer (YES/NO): YES